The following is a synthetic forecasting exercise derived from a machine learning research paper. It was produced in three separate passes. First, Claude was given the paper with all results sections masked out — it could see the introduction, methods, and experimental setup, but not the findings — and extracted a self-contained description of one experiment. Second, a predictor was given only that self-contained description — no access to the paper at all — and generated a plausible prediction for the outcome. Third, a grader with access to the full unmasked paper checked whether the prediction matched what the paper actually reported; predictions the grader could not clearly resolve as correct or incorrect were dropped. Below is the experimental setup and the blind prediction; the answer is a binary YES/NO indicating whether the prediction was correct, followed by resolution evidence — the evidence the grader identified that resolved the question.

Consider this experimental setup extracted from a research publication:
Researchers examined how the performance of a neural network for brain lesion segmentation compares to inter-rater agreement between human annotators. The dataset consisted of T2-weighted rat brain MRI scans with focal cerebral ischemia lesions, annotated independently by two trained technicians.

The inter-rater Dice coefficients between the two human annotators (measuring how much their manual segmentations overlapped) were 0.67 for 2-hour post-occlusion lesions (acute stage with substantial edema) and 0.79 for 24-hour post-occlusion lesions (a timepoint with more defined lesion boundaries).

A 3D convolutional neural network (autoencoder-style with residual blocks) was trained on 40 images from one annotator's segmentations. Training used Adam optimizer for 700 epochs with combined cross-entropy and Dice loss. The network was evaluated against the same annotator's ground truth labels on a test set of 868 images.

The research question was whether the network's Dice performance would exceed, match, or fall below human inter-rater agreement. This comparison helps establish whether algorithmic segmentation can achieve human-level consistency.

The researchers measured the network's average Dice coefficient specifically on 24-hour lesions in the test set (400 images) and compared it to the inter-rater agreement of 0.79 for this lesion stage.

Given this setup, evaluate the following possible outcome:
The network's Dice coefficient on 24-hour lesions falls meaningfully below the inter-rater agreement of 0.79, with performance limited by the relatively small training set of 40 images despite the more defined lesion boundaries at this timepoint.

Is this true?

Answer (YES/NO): NO